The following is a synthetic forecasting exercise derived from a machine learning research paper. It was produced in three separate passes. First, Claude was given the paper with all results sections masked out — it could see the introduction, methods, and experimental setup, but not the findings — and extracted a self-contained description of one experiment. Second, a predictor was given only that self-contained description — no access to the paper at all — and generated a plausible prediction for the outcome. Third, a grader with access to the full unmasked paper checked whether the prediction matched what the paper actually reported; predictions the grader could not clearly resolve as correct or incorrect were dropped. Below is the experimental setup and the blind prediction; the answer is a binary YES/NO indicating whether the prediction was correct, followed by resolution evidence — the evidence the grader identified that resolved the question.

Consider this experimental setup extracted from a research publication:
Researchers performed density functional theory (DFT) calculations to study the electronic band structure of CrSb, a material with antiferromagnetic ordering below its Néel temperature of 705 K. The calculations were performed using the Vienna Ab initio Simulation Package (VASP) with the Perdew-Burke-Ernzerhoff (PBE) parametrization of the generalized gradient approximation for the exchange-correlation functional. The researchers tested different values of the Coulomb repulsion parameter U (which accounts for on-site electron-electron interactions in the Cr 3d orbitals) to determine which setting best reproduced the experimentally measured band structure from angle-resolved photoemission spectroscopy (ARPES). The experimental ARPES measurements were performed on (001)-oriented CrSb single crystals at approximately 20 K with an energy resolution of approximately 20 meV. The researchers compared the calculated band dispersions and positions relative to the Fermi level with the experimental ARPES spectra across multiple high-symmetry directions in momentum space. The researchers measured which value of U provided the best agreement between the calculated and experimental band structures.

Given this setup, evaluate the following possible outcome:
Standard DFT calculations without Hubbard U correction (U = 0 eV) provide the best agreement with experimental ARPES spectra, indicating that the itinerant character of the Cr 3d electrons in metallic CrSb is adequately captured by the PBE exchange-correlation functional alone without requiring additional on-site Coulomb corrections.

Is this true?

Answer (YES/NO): YES